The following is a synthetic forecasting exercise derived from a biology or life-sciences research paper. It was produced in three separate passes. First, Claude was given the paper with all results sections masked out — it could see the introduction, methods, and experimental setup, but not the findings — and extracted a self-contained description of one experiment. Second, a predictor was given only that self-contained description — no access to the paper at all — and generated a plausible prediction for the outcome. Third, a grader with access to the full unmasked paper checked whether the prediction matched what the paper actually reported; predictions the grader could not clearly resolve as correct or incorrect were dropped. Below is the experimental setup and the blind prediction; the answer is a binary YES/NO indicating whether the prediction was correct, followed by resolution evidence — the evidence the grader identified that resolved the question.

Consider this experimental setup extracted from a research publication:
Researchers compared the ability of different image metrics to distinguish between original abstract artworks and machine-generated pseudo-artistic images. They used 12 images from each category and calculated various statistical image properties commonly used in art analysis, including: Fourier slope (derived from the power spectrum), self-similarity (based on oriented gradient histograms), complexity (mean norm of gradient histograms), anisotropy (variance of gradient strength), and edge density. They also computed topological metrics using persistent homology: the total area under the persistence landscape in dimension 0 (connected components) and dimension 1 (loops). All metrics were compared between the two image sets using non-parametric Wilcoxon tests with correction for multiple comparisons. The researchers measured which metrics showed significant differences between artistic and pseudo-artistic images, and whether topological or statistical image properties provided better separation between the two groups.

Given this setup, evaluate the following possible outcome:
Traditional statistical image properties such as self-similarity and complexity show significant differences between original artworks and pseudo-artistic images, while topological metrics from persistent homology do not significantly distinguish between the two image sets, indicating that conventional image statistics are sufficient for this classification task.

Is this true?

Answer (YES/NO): NO